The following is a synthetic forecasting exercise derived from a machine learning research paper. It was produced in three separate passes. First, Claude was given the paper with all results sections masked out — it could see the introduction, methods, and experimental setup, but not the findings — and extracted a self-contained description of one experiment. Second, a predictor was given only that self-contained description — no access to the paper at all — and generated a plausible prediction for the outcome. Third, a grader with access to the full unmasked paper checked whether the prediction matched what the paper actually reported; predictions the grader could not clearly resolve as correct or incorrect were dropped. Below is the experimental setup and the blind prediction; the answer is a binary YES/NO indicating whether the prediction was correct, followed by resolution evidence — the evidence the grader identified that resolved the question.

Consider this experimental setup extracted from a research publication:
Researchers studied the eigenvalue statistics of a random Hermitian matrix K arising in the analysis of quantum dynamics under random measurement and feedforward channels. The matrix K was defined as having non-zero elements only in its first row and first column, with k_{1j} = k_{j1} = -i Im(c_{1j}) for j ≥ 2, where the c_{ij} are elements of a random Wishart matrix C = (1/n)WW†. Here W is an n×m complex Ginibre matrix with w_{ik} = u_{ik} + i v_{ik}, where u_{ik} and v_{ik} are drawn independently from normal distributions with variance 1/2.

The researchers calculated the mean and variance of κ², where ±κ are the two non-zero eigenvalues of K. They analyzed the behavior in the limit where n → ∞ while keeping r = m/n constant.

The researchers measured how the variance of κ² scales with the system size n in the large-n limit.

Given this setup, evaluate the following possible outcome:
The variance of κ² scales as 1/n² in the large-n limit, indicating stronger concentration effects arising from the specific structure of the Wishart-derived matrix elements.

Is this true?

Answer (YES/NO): NO